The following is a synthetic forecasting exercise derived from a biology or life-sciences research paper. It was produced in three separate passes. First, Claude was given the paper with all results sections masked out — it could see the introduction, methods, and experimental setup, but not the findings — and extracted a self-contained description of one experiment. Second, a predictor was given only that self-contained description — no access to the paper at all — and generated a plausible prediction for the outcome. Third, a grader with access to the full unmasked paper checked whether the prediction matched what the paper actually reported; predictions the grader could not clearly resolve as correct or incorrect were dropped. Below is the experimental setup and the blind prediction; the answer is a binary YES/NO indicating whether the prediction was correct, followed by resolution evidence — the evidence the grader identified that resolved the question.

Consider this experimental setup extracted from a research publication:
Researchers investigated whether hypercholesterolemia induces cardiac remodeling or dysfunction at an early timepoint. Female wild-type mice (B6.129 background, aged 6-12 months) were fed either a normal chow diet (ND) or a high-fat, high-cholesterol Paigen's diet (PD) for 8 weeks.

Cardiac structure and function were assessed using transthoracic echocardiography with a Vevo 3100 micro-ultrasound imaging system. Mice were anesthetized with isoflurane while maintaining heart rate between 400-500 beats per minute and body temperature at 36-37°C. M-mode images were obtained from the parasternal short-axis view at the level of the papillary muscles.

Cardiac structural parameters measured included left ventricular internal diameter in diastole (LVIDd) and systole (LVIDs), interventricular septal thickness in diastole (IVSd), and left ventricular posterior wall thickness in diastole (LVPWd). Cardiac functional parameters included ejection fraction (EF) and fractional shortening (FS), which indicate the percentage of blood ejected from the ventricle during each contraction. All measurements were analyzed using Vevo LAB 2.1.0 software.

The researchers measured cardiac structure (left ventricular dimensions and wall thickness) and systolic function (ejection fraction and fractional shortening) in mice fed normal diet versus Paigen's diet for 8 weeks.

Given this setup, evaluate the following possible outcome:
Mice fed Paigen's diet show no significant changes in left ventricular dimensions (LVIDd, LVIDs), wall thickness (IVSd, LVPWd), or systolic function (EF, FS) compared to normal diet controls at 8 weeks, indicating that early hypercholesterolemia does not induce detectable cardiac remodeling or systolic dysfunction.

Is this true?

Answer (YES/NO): YES